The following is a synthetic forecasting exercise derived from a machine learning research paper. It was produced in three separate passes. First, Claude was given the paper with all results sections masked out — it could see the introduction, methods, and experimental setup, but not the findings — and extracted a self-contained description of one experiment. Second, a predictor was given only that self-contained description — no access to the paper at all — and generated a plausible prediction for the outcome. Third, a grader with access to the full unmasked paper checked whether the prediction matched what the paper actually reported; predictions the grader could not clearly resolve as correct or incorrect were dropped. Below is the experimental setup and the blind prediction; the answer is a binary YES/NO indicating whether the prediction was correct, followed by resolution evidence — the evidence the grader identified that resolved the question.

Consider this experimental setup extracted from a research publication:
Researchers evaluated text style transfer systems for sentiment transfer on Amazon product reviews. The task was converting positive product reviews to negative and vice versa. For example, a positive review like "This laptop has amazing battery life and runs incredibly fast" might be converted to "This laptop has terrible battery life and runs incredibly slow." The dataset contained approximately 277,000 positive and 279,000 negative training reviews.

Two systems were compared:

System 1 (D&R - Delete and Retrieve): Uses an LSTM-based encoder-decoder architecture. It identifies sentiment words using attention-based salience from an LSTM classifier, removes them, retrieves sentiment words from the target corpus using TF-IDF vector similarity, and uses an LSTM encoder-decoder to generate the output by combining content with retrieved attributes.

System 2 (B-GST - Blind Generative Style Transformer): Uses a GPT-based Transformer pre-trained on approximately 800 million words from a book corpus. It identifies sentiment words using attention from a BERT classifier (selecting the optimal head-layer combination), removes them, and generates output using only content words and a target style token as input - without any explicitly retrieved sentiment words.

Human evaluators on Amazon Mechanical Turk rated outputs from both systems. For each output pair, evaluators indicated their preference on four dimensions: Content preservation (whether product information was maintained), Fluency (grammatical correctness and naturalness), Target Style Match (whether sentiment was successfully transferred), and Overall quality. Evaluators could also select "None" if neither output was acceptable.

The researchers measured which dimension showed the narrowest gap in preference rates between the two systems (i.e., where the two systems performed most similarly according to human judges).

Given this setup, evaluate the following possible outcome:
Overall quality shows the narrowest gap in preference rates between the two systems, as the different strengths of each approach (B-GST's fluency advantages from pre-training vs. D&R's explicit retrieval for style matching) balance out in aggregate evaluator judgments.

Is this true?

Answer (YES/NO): NO